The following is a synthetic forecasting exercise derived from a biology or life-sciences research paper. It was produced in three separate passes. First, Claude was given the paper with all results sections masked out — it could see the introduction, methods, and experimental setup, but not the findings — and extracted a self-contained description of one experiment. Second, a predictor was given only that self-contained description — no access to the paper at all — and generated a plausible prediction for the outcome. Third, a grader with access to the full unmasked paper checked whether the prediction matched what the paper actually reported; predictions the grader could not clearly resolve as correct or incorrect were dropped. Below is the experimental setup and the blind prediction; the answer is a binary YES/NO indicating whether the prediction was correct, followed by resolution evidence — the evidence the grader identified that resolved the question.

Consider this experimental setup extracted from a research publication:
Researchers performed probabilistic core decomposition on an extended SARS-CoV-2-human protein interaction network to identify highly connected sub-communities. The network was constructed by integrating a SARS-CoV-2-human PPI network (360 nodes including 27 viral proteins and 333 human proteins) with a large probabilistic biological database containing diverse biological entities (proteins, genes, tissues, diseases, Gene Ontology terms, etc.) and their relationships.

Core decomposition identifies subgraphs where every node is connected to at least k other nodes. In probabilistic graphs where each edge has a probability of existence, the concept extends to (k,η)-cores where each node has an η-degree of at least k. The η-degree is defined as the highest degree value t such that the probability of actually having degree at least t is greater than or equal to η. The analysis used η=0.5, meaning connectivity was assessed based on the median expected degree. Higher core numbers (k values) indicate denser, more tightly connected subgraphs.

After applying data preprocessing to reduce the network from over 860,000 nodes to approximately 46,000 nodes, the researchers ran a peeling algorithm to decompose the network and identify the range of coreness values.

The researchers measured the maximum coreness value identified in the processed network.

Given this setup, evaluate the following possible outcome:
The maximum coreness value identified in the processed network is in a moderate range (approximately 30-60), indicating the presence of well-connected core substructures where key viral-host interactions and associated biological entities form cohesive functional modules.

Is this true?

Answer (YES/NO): NO